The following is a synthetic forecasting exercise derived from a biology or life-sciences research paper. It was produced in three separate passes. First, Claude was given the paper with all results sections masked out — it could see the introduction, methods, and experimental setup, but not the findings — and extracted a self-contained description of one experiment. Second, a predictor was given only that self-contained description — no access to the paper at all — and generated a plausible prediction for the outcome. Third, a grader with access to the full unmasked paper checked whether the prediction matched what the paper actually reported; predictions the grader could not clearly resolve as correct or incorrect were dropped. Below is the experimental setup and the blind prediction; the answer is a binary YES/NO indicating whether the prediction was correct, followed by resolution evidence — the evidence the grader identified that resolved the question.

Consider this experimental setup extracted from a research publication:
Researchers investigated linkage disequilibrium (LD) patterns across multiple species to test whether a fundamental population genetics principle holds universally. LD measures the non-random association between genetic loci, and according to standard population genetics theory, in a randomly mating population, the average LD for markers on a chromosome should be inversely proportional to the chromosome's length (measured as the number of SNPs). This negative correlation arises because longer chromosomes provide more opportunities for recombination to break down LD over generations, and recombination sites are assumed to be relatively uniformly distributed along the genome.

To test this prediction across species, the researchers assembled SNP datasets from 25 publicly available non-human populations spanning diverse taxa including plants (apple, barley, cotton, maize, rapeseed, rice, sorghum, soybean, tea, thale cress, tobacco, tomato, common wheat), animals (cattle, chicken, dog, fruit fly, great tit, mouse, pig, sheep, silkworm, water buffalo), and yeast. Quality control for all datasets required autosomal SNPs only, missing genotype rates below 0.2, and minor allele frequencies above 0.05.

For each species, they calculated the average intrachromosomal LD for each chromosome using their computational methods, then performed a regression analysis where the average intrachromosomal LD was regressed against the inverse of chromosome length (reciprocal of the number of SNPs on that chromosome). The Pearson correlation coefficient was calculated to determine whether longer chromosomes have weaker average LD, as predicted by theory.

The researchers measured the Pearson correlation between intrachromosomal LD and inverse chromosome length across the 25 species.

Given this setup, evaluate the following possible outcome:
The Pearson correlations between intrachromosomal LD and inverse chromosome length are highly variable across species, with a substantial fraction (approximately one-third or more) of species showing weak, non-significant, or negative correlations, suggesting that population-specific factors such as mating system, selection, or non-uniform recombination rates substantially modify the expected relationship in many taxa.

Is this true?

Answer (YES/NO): YES